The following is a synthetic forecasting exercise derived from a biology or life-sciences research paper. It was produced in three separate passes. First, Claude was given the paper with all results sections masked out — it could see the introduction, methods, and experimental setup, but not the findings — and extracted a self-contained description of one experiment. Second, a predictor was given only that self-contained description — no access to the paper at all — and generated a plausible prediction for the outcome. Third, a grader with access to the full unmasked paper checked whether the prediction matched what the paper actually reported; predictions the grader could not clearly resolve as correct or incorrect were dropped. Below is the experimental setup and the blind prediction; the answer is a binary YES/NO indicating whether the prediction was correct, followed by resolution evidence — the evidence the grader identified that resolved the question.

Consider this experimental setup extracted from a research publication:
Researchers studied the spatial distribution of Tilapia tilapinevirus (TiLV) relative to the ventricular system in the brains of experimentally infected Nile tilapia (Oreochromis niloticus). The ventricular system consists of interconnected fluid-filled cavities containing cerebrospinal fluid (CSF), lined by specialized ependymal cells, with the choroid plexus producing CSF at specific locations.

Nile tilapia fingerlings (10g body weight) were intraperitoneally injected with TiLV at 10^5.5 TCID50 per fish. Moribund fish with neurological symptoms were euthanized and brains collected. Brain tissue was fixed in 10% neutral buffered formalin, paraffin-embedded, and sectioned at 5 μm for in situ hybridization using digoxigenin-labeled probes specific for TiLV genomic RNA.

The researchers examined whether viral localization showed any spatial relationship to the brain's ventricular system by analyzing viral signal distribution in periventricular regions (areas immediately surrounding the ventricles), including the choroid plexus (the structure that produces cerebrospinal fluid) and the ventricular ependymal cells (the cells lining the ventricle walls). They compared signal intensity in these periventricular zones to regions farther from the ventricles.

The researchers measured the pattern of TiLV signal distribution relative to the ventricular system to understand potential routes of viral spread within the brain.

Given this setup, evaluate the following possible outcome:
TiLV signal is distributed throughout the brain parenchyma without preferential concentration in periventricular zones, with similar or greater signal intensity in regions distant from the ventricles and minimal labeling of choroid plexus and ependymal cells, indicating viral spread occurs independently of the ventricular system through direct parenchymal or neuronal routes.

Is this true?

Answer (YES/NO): NO